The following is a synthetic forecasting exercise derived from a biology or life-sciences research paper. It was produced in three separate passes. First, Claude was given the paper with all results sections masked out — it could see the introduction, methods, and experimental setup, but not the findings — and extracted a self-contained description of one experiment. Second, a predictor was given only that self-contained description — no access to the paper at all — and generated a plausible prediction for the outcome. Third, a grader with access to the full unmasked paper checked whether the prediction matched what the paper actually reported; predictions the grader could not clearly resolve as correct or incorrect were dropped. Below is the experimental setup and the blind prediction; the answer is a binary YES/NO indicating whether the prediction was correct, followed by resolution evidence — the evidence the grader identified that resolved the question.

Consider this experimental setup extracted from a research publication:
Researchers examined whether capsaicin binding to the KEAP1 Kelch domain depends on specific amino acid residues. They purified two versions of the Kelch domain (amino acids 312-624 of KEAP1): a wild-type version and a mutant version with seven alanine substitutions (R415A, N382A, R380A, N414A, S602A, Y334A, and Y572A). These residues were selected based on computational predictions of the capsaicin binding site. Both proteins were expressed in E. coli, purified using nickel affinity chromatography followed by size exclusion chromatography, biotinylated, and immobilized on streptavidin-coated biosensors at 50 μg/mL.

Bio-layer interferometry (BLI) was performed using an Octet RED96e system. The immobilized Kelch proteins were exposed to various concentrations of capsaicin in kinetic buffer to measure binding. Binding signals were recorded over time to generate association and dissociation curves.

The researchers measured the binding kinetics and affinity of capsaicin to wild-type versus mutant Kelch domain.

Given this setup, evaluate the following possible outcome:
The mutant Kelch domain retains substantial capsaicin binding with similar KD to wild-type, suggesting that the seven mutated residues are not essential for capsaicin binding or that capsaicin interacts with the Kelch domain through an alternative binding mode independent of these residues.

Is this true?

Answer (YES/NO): NO